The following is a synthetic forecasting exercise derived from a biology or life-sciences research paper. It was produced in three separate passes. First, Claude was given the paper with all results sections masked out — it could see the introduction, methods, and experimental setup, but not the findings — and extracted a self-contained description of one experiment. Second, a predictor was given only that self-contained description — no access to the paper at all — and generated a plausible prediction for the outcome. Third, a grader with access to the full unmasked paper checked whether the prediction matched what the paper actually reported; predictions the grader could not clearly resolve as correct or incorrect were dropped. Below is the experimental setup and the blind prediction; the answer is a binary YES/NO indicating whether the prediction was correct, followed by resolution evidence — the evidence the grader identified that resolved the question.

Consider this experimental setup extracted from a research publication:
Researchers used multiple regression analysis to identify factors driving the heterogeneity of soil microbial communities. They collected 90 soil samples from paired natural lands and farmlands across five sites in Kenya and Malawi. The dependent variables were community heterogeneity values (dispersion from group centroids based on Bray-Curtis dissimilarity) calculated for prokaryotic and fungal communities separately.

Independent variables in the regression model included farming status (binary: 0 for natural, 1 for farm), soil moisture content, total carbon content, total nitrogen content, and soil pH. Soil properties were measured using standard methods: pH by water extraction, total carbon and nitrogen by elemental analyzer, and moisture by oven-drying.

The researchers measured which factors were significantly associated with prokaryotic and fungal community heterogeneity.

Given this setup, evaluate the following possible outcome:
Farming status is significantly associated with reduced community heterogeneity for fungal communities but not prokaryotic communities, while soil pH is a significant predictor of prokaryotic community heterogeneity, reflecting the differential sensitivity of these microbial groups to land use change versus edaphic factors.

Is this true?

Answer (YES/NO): NO